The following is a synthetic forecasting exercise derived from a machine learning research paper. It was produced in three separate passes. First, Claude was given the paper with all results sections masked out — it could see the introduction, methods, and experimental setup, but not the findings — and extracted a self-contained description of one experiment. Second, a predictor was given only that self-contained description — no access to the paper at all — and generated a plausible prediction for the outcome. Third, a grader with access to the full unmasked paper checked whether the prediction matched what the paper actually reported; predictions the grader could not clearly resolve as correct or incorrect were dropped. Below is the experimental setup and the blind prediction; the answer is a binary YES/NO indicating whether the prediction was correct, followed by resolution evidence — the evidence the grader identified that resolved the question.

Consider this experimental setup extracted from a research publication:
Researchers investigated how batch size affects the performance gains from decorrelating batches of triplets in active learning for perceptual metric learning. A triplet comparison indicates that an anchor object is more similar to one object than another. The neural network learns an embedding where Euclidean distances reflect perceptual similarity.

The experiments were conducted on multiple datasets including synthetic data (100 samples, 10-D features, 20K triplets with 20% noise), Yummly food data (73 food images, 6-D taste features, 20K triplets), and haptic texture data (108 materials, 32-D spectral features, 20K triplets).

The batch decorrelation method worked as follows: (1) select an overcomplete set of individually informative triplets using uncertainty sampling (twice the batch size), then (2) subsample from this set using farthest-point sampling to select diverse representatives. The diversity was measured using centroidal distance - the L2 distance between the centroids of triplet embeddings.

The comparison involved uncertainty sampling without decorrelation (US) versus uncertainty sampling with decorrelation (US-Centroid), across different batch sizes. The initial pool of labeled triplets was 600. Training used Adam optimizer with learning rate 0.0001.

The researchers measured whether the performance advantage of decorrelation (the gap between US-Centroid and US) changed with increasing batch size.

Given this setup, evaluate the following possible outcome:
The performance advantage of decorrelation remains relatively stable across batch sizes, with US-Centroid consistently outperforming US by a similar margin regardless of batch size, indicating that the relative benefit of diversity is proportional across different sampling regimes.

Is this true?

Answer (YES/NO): NO